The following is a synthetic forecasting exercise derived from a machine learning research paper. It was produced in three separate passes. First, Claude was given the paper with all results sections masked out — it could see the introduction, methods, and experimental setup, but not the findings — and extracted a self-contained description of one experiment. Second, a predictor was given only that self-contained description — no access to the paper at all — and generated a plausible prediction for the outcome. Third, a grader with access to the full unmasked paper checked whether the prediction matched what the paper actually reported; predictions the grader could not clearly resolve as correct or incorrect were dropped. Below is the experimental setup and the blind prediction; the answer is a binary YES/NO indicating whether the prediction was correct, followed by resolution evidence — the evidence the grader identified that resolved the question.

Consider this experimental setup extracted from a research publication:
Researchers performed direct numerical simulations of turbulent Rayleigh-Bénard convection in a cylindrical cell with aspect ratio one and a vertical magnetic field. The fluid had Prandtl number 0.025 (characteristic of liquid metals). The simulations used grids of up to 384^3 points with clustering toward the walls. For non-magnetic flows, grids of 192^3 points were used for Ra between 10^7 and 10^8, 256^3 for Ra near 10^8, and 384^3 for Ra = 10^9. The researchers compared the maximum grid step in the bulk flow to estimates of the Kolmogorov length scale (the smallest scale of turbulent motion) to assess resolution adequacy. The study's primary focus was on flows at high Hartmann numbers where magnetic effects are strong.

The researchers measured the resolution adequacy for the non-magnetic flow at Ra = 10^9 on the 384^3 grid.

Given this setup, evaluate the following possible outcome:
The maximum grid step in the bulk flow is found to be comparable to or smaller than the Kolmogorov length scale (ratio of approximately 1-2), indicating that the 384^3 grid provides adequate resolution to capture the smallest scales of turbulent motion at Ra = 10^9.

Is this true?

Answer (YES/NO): NO